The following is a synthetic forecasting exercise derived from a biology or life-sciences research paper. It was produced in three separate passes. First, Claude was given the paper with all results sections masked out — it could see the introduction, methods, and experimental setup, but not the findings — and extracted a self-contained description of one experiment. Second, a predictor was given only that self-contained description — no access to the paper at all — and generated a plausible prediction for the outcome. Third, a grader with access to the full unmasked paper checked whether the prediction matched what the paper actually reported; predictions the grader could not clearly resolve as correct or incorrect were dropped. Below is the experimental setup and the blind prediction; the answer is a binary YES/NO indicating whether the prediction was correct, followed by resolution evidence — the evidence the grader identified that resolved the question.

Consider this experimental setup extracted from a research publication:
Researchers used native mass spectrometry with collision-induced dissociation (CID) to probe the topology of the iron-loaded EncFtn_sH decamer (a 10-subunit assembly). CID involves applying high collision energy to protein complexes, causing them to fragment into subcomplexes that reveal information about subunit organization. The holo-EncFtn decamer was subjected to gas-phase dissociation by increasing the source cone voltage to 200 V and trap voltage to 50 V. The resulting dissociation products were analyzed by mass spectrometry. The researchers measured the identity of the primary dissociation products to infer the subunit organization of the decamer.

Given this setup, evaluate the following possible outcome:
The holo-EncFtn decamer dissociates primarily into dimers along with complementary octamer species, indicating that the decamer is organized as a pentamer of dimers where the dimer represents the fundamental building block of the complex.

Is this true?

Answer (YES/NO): NO